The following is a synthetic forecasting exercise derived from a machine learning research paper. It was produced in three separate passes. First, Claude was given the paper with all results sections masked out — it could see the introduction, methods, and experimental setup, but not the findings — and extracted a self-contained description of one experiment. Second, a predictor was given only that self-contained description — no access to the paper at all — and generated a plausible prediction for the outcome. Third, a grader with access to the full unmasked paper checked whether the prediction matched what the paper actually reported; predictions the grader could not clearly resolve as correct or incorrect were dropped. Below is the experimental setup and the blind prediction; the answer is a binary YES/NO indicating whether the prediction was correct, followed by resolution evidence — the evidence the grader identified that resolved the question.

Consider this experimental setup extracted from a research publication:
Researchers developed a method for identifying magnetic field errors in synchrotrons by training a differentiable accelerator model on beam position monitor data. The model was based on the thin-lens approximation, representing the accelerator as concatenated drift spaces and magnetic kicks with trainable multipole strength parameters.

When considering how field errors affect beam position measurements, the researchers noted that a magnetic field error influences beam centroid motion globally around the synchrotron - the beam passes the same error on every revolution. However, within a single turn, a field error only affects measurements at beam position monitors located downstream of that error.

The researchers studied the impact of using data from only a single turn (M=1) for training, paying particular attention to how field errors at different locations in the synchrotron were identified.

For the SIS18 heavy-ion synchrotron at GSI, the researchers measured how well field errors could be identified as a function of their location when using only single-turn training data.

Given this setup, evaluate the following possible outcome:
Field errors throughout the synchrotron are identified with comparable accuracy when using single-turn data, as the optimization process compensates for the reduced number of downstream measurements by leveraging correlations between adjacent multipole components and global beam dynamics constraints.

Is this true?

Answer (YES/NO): NO